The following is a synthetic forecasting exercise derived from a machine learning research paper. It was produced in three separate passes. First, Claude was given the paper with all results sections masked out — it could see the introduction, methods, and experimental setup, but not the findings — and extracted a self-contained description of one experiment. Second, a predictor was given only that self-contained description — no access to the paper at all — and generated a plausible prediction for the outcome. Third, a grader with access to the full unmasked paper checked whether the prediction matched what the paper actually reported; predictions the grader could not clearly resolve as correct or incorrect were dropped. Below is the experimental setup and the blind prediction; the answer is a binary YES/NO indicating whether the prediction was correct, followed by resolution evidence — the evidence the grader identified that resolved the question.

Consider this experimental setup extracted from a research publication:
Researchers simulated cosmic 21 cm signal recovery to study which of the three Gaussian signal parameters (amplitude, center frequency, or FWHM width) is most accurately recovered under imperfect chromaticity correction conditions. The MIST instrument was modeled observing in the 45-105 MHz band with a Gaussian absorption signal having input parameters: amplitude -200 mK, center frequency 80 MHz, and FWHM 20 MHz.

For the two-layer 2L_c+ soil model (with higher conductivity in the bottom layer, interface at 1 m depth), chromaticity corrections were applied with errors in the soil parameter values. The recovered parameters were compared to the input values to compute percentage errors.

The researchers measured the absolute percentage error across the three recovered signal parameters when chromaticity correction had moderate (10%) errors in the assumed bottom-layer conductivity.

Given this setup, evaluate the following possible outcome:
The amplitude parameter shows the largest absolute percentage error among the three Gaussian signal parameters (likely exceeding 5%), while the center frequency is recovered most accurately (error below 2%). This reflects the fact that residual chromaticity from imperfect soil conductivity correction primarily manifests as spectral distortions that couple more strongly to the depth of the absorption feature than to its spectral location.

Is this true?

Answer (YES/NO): NO